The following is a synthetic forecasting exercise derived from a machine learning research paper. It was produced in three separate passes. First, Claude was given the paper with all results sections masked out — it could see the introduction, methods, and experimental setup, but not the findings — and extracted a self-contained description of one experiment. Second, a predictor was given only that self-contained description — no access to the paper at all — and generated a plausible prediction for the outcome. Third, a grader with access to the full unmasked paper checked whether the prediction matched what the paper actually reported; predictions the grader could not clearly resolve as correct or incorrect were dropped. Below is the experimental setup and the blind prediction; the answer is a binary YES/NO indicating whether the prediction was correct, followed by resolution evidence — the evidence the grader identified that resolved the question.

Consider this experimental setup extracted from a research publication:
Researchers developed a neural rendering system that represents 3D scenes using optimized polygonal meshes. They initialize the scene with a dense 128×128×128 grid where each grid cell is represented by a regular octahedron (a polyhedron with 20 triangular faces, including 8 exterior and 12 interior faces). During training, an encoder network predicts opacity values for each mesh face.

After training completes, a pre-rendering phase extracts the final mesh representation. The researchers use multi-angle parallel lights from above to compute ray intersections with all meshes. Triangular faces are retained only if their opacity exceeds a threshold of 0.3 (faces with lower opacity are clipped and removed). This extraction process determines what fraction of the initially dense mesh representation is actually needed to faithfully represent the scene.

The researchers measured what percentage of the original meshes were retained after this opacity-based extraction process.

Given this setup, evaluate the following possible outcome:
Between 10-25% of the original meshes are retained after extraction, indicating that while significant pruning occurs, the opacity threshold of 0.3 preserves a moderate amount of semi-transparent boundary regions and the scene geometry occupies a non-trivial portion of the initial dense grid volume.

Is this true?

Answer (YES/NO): NO